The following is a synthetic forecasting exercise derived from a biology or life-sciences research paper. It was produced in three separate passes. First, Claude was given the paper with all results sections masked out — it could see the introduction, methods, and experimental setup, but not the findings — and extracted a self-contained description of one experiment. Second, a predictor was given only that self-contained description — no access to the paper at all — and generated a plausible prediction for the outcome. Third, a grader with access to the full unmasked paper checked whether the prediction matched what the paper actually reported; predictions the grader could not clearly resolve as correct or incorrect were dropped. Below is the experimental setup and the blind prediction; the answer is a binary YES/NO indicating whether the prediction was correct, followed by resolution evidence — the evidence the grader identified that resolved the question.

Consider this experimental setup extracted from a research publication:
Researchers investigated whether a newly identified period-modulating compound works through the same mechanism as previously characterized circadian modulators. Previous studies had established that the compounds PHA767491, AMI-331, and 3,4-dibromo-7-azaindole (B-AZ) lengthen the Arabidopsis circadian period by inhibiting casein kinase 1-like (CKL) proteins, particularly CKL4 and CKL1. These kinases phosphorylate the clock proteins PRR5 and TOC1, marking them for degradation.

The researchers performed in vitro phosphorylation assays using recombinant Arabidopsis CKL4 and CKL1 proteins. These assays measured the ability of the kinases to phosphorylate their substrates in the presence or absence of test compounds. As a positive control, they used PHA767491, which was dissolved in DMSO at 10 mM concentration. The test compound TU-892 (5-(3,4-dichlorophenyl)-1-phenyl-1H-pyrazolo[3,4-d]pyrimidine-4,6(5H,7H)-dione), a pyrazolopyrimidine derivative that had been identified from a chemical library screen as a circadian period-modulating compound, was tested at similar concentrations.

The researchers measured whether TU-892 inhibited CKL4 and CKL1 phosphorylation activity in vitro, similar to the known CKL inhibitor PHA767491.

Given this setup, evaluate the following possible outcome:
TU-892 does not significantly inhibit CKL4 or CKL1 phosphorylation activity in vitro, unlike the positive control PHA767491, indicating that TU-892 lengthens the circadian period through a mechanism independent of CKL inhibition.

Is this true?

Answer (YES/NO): YES